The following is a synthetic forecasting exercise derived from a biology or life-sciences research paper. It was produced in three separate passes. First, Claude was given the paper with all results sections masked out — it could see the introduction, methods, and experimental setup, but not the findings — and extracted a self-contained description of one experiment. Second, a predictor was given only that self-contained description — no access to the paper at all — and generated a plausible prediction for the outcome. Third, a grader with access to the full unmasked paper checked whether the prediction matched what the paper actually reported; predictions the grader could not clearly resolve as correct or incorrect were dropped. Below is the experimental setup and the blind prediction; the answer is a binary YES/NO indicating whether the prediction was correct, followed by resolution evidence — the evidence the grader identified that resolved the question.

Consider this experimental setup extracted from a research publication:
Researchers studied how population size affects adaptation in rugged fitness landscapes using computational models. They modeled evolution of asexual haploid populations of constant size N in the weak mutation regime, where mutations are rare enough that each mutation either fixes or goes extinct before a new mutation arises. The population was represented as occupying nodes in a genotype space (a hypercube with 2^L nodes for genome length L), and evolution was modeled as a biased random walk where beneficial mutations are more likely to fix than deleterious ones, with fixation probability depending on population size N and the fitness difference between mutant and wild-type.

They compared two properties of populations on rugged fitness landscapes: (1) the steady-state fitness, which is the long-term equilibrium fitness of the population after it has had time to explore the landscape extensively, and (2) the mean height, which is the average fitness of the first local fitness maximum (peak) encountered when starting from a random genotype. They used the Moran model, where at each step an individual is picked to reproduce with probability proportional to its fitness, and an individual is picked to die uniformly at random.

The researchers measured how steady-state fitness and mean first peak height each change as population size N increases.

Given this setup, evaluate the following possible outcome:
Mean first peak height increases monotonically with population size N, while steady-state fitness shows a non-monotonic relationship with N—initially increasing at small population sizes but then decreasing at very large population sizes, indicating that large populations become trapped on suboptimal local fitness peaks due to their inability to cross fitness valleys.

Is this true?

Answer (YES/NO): NO